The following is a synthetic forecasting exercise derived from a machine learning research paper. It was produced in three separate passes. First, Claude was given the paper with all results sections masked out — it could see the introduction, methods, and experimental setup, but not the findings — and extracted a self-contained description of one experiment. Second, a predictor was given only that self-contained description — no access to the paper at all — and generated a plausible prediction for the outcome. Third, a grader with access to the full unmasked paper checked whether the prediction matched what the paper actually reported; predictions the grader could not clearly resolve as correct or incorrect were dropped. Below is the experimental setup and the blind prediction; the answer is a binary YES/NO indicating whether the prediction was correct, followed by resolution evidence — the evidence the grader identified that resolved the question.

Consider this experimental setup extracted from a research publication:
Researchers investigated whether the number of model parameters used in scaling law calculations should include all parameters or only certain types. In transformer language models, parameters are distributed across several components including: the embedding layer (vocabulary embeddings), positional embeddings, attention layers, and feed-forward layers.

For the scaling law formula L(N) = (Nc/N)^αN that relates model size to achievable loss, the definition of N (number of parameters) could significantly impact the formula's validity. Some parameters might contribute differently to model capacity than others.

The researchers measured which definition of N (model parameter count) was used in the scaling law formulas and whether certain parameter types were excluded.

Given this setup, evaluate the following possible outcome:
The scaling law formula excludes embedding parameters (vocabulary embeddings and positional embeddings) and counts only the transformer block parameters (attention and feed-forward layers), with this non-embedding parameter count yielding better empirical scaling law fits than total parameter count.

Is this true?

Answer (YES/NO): NO